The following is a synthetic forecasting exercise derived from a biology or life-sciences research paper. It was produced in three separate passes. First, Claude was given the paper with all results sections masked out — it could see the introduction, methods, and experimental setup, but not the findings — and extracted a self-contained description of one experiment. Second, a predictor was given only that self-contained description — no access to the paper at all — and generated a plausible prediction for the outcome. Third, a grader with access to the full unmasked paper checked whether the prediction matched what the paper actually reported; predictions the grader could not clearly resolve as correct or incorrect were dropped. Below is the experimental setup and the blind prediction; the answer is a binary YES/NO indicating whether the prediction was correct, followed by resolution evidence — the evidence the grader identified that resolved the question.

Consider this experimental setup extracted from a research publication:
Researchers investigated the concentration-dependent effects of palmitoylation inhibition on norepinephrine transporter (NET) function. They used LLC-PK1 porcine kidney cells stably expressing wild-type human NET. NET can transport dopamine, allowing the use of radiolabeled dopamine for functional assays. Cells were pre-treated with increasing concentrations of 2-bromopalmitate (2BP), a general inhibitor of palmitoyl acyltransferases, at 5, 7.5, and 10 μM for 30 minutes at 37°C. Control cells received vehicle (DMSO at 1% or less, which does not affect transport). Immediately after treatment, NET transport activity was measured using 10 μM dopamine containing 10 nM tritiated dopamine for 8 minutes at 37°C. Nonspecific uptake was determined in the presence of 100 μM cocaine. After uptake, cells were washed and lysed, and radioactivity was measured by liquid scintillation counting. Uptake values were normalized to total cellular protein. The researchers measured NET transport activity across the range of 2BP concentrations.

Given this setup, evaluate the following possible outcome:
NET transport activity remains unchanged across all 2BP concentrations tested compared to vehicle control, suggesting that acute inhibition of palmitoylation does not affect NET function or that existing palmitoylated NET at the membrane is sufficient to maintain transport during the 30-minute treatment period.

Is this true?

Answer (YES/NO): YES